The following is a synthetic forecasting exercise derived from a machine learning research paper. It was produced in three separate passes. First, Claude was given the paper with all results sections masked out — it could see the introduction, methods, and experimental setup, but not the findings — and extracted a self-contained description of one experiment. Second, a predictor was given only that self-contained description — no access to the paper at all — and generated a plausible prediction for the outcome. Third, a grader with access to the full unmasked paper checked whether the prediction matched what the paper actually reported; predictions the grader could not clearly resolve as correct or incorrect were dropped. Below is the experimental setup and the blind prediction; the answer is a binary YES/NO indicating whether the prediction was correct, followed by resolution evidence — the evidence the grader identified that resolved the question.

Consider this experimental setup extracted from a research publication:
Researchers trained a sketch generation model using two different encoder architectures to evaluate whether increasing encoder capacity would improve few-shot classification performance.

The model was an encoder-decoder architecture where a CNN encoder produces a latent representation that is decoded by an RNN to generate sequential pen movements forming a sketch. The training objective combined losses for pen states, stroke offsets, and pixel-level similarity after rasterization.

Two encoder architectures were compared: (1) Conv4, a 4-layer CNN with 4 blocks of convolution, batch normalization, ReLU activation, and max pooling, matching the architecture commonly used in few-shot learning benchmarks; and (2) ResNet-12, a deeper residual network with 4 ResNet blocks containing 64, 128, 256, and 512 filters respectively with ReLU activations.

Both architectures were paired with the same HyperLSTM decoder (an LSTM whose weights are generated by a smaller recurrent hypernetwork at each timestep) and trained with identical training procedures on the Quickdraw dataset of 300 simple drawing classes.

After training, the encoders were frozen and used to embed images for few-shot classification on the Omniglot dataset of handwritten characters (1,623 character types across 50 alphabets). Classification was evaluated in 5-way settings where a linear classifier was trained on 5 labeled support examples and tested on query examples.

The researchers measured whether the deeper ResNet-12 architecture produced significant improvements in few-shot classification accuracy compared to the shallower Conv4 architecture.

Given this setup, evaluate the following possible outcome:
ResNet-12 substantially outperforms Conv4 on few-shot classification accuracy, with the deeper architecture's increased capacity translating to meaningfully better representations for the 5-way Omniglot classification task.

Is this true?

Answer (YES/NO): NO